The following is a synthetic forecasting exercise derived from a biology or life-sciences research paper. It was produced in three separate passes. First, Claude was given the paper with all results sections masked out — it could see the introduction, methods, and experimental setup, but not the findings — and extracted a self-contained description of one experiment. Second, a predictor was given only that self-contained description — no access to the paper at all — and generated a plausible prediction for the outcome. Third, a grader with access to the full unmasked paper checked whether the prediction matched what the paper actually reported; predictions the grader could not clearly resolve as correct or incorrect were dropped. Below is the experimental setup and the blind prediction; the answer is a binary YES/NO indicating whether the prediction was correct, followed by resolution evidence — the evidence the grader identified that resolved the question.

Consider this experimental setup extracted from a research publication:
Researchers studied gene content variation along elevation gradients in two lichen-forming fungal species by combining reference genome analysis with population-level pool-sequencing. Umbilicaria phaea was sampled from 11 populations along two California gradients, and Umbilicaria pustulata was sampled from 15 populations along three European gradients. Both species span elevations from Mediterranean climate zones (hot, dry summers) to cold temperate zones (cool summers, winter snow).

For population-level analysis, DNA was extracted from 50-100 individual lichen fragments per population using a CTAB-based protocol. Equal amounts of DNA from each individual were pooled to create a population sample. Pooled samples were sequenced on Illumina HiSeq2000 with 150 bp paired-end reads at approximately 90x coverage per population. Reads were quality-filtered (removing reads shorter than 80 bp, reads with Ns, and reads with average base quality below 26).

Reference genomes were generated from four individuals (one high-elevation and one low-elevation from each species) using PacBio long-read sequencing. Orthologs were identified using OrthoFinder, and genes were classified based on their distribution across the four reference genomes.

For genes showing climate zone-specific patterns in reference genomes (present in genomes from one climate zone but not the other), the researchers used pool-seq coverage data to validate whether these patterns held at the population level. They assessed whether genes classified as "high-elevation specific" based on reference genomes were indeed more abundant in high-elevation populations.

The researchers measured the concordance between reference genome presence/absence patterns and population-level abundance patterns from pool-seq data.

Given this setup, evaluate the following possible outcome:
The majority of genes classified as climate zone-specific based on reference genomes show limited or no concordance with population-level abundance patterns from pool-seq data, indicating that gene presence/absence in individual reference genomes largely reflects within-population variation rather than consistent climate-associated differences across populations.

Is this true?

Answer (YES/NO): YES